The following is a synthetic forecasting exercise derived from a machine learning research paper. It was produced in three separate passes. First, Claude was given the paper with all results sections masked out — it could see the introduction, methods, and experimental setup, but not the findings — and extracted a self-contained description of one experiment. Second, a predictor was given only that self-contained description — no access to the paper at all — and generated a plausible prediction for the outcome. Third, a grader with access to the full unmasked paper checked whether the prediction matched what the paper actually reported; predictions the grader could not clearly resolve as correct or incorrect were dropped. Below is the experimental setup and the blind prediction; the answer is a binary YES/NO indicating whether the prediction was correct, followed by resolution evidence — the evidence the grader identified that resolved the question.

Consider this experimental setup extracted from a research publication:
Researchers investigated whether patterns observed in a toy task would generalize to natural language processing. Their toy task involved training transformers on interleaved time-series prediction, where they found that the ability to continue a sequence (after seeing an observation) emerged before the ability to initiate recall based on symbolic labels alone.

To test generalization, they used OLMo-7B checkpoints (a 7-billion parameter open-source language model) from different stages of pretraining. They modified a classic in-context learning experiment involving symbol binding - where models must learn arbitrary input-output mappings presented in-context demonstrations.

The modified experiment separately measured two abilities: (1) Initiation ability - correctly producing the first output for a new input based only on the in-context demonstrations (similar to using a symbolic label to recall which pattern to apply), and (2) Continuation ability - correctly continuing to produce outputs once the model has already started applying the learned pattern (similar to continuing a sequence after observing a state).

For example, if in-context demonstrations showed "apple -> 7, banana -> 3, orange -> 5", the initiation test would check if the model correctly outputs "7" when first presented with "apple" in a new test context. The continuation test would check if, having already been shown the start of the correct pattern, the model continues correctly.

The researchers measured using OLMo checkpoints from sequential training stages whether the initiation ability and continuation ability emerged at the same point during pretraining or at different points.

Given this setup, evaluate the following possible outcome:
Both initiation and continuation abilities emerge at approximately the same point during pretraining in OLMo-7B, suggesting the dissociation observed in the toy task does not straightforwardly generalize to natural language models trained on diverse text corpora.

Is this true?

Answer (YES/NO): NO